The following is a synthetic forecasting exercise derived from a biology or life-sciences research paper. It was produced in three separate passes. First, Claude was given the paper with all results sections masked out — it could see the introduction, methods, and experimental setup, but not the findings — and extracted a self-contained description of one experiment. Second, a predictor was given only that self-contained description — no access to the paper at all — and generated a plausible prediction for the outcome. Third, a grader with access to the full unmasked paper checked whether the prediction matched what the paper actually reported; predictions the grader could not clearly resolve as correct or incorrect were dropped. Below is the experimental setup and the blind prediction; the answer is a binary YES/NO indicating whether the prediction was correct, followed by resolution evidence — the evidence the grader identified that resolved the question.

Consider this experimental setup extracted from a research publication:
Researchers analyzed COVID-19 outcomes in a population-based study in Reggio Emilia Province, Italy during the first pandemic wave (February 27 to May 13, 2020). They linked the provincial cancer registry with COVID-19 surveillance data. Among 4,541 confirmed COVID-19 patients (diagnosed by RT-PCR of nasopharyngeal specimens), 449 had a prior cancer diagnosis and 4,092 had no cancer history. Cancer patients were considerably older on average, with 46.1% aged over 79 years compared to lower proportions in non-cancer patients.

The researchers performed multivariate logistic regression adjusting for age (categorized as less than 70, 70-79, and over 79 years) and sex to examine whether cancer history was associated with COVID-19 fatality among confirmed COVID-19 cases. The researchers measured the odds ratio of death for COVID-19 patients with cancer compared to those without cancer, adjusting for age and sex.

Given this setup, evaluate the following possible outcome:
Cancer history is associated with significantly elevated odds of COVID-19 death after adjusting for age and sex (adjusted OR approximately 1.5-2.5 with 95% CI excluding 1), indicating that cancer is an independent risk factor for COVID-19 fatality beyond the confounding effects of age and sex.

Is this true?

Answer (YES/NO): NO